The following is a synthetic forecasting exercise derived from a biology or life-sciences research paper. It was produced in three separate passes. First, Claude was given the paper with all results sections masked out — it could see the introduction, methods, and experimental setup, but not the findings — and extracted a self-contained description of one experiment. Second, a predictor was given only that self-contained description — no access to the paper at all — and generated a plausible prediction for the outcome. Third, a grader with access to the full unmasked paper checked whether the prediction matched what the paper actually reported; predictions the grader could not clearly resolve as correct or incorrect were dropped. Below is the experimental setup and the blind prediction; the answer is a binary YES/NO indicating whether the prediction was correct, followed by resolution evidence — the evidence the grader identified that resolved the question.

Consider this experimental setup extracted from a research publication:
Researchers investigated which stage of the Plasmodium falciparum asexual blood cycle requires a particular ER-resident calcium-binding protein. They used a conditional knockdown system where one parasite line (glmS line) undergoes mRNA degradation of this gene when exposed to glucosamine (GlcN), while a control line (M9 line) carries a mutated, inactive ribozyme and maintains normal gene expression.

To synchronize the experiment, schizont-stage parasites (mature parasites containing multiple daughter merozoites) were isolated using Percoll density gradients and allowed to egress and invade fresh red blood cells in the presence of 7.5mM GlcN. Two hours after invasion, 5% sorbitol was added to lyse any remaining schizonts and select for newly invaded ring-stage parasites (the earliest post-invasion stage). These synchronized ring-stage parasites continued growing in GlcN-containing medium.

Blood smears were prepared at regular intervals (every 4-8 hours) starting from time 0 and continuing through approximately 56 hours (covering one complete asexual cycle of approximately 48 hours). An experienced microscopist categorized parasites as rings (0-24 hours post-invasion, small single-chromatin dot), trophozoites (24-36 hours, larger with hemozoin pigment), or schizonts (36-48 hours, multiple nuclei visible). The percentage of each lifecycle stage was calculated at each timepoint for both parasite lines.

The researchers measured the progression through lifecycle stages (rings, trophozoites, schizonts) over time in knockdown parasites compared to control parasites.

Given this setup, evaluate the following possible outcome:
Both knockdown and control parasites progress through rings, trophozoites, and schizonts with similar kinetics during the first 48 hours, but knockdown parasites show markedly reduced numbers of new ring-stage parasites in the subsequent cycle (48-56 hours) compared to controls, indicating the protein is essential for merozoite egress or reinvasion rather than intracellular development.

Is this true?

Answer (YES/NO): YES